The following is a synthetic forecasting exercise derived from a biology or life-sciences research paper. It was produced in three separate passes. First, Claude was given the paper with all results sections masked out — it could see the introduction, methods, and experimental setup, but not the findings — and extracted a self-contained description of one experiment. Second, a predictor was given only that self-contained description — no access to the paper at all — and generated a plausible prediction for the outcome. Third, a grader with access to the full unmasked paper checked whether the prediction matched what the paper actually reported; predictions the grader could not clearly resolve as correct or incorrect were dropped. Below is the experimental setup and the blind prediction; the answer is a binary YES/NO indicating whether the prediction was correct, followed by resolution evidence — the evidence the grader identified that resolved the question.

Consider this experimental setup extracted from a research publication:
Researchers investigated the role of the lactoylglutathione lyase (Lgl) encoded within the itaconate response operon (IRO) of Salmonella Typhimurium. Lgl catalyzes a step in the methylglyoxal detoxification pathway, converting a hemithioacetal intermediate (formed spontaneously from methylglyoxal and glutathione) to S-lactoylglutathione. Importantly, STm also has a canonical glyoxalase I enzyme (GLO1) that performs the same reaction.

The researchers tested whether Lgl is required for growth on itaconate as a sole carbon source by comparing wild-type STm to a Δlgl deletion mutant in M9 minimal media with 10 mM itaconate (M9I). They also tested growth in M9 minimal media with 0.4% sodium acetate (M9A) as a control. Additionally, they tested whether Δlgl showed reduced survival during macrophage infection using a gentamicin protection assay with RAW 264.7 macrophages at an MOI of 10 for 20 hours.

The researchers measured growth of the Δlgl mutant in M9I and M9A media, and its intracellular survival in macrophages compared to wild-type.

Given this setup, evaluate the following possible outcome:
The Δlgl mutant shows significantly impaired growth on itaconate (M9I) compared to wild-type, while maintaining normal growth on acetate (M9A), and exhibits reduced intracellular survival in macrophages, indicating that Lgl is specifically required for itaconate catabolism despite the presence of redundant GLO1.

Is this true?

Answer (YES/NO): NO